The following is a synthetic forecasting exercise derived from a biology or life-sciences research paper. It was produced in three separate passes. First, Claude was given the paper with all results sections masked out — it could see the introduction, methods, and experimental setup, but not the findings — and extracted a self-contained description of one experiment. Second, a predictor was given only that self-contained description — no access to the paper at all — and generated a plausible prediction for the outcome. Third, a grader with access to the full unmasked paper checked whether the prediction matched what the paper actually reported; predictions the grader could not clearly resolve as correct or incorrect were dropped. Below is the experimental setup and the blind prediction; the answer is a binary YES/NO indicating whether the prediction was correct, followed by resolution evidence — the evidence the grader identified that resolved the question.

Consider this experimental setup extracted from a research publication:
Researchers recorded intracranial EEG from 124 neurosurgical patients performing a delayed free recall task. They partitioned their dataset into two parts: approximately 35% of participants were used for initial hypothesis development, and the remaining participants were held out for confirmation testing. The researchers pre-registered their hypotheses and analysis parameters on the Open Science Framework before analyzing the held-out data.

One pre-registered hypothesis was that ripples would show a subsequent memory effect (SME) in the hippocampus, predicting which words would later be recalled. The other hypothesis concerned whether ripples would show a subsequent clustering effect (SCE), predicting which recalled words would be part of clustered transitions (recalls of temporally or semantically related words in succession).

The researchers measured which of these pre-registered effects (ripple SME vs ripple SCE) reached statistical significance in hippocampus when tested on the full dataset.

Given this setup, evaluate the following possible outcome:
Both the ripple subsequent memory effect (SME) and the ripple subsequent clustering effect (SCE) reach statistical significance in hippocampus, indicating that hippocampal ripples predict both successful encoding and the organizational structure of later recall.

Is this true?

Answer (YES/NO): NO